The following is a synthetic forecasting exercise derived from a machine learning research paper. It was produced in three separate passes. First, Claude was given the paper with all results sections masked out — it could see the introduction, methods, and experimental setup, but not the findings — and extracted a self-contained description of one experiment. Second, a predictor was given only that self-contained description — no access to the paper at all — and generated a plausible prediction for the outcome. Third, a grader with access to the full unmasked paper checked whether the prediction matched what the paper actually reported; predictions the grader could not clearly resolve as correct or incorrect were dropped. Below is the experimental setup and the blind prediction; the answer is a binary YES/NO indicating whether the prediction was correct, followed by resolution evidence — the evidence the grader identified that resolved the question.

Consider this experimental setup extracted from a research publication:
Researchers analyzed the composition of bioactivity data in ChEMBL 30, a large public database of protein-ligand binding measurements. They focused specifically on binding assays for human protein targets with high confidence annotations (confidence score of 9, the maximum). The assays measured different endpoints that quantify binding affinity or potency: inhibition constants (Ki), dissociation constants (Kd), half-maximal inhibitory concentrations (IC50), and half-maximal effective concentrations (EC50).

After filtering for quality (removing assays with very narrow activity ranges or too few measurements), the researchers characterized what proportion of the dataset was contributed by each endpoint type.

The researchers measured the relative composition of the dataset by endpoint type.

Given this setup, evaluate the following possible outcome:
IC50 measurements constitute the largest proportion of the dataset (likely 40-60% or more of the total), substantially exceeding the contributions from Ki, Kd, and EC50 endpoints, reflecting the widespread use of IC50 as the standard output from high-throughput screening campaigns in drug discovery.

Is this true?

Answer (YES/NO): YES